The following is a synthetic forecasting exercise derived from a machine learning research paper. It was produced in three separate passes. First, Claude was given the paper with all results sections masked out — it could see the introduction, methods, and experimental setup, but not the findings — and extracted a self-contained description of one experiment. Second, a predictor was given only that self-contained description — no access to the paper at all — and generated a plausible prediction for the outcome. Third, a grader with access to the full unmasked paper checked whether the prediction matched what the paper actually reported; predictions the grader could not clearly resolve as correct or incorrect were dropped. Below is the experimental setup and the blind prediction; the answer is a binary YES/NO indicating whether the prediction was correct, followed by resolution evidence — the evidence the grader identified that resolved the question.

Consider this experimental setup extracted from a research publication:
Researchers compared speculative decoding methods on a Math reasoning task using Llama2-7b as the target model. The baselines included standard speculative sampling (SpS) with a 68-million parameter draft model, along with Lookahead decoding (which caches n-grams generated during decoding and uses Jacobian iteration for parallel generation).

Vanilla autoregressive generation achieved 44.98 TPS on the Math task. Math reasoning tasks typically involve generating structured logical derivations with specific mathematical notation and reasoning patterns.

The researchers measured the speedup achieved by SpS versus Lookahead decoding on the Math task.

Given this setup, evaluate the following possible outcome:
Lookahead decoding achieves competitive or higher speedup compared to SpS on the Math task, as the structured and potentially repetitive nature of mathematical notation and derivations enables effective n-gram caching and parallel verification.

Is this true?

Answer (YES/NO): NO